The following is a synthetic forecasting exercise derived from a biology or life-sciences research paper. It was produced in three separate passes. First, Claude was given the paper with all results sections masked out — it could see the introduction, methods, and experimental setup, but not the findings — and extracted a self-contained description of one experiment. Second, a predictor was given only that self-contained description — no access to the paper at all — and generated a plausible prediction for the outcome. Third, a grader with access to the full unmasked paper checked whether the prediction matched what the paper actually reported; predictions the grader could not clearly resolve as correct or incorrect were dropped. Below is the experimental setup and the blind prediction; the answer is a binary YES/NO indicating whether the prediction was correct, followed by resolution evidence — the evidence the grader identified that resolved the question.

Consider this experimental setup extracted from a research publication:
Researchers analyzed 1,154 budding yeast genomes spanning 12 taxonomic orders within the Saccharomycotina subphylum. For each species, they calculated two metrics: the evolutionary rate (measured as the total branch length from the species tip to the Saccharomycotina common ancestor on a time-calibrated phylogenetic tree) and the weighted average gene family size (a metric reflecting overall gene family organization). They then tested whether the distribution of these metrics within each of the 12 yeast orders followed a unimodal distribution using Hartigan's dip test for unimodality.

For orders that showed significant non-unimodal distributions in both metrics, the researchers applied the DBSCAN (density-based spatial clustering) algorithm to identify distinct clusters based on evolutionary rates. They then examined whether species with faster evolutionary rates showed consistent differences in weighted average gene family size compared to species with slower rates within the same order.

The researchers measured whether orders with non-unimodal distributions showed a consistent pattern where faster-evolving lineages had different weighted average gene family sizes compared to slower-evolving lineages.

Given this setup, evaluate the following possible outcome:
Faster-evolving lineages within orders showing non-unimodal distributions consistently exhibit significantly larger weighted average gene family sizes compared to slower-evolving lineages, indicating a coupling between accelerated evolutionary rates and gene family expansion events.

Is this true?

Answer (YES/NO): NO